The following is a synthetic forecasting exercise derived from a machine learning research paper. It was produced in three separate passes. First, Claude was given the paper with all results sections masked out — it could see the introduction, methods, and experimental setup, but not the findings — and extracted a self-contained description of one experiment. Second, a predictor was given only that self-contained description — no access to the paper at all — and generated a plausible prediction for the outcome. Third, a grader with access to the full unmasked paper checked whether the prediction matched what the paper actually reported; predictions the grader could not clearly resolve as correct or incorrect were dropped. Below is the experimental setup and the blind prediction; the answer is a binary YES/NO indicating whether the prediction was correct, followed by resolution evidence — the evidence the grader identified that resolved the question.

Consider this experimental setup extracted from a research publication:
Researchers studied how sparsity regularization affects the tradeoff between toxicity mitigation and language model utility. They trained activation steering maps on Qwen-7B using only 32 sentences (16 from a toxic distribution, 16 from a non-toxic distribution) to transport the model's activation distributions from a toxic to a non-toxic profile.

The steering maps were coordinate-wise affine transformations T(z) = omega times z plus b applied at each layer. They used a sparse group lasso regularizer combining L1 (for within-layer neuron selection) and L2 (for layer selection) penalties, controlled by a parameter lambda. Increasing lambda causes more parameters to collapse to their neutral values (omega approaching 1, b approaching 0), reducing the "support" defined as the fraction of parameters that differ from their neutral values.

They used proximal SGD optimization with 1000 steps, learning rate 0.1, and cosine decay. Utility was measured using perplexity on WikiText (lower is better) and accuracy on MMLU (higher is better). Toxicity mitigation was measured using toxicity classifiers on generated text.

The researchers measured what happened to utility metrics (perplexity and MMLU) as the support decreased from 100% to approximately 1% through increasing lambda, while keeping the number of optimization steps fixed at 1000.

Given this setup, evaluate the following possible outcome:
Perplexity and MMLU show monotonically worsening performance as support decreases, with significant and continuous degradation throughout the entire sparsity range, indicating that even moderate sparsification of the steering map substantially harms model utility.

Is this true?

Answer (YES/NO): NO